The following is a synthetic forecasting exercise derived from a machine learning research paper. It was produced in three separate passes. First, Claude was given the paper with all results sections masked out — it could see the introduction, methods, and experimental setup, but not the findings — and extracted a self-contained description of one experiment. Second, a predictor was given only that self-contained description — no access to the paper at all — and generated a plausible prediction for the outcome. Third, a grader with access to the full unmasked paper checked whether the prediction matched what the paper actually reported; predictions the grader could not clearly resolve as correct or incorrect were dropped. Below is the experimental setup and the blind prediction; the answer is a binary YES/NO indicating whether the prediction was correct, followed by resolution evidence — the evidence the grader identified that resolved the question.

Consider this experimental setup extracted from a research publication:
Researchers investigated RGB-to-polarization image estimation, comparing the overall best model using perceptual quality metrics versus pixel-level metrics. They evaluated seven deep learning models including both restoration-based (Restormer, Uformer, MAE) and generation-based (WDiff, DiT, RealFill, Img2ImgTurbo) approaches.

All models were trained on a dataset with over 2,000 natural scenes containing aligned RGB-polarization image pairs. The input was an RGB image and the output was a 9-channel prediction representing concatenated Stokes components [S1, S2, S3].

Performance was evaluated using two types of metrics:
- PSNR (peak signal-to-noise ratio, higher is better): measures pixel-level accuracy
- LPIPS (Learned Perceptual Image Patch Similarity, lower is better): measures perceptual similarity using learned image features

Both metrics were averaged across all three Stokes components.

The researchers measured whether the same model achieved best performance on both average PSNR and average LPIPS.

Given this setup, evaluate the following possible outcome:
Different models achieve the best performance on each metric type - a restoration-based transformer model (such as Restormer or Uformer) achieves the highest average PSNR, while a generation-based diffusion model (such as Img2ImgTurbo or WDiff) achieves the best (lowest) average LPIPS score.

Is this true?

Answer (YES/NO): NO